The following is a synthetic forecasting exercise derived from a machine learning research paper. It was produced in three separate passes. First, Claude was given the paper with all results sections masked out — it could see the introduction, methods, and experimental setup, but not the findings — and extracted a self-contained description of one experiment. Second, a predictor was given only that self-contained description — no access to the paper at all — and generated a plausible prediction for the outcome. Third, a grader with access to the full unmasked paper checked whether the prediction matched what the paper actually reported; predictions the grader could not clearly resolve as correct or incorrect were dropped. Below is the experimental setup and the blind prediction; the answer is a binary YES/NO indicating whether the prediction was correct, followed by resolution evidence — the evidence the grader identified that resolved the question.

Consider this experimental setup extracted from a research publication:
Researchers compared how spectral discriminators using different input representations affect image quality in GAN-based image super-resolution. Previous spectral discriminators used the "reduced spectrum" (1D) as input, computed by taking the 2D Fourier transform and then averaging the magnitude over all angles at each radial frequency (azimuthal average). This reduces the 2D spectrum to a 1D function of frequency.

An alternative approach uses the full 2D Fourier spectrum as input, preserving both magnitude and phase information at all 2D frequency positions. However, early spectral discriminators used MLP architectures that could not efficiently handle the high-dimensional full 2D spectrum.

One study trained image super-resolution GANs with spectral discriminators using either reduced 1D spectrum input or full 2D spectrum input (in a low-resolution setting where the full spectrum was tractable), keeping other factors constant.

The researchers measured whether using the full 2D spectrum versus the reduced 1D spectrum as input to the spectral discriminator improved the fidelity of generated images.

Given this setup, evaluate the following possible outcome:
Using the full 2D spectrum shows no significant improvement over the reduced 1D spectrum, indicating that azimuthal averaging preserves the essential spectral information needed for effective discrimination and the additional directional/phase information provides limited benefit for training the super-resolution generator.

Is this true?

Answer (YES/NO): NO